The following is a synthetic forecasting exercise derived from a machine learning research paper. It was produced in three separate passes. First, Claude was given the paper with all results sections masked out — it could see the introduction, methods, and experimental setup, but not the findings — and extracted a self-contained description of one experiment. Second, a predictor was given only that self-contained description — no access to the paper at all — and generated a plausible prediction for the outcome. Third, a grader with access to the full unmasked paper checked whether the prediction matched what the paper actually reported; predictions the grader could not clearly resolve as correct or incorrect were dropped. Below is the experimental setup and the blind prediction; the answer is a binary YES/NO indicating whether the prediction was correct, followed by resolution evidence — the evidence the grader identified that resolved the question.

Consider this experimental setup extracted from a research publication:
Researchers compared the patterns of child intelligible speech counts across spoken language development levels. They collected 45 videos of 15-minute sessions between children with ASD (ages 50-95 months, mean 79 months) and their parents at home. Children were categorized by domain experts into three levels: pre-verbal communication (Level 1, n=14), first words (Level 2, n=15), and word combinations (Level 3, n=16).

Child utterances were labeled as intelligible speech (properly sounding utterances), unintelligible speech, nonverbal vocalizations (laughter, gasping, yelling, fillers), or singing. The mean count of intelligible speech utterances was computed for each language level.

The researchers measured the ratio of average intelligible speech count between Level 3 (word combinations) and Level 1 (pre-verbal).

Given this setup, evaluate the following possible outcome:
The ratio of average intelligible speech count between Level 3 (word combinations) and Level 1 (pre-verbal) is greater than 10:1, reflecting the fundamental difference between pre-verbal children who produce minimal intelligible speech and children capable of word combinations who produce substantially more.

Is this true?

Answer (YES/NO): YES